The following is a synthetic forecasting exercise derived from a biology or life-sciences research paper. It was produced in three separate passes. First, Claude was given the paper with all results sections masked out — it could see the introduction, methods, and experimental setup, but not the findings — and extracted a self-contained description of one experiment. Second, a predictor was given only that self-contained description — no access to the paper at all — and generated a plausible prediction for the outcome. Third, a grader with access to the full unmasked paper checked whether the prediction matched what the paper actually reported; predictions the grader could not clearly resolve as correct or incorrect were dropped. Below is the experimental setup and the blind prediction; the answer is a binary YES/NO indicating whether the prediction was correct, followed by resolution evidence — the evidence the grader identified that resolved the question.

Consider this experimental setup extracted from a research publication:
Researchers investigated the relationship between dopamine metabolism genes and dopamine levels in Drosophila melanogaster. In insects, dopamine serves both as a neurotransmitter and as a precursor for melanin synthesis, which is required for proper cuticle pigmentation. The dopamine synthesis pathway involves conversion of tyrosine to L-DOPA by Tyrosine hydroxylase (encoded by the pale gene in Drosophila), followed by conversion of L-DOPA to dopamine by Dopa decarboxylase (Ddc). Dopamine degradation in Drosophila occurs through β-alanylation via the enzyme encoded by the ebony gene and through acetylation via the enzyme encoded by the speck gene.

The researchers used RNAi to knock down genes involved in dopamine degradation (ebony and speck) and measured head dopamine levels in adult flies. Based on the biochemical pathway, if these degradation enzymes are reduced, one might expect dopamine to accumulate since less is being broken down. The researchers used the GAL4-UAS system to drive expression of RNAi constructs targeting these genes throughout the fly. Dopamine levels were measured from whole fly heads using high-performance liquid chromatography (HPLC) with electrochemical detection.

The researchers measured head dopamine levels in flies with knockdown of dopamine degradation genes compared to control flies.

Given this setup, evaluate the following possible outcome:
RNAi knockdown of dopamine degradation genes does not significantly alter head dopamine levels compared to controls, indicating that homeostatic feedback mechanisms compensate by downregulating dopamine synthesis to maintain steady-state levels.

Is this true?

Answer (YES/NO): NO